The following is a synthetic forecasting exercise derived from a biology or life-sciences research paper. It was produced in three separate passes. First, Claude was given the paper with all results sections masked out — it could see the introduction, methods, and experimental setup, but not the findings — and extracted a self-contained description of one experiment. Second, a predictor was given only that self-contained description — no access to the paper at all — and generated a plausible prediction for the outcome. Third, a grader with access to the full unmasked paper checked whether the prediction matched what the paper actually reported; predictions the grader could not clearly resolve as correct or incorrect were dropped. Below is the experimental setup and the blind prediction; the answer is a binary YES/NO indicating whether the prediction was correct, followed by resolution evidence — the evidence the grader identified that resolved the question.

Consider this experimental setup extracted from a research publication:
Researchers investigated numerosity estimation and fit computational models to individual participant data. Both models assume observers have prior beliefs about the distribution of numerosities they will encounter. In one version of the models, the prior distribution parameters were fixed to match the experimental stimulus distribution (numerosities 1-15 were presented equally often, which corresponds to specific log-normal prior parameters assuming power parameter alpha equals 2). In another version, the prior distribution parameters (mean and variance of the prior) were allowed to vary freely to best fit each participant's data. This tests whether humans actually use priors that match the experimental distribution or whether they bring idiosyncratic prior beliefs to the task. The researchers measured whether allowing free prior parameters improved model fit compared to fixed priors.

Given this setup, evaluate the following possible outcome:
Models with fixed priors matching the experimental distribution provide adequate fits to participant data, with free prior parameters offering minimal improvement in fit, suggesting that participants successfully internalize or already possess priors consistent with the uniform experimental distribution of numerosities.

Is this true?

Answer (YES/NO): NO